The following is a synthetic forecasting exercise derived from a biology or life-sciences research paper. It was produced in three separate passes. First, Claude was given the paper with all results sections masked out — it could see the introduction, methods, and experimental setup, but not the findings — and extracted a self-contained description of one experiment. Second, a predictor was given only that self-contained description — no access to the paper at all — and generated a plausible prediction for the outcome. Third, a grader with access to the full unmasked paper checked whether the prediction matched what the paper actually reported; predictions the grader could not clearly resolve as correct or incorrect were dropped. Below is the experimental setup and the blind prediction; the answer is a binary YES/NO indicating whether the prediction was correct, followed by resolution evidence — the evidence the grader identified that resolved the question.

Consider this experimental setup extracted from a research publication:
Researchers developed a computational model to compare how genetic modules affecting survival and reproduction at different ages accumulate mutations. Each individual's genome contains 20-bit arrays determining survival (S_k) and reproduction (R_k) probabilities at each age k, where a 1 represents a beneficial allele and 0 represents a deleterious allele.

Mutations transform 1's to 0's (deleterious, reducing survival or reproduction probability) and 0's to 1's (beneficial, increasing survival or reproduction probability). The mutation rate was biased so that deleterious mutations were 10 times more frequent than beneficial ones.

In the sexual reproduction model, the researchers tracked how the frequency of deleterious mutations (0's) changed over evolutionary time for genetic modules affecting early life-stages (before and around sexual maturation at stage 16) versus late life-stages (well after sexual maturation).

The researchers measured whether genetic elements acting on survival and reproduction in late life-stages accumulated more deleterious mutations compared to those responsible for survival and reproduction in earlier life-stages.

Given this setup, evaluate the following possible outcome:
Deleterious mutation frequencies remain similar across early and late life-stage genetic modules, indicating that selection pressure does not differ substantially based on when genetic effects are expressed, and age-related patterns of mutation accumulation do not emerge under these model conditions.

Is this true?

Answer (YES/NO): NO